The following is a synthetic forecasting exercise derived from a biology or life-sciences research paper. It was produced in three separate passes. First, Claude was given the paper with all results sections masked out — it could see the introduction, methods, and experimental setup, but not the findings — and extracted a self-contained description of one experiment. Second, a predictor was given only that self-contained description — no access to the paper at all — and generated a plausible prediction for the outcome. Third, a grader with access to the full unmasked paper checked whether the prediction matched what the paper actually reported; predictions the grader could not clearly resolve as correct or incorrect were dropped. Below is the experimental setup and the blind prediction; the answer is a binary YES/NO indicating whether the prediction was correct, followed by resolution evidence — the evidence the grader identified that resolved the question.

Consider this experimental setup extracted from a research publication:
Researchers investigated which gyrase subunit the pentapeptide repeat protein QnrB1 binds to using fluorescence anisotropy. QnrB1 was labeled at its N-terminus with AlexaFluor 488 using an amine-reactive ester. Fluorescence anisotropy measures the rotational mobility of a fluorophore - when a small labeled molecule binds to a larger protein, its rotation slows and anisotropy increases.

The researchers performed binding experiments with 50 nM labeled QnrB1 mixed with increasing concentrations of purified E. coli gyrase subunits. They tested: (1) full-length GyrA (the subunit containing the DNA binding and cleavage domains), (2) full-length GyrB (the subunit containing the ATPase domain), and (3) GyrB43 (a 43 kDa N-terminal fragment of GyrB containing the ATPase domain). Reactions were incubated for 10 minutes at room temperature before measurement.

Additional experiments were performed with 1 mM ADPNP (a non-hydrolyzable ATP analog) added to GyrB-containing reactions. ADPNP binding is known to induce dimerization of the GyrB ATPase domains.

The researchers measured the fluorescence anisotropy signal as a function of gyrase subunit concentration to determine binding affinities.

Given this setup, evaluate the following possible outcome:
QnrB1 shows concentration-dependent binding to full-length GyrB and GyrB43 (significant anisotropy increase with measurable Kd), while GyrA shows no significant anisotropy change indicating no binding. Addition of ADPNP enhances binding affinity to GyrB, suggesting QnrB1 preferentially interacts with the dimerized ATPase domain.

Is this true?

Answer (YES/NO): NO